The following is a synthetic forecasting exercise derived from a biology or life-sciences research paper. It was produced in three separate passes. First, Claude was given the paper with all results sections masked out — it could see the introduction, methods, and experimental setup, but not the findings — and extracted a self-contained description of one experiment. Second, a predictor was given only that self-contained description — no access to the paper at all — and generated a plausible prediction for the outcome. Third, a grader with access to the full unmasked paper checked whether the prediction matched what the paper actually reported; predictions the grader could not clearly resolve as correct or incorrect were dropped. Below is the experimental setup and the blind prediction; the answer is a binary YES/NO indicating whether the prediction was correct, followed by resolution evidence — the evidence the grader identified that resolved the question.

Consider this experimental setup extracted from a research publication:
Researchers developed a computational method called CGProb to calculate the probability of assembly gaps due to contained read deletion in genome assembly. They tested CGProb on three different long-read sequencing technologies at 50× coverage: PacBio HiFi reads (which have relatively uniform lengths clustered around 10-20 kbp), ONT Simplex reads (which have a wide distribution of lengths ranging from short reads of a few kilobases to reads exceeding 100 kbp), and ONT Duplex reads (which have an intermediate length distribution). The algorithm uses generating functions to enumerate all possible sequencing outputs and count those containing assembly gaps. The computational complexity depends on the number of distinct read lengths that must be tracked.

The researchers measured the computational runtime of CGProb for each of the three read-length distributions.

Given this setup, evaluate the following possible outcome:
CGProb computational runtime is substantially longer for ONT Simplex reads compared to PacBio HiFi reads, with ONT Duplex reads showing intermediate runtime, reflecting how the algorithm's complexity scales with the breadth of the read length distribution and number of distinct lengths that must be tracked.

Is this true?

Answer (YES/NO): NO